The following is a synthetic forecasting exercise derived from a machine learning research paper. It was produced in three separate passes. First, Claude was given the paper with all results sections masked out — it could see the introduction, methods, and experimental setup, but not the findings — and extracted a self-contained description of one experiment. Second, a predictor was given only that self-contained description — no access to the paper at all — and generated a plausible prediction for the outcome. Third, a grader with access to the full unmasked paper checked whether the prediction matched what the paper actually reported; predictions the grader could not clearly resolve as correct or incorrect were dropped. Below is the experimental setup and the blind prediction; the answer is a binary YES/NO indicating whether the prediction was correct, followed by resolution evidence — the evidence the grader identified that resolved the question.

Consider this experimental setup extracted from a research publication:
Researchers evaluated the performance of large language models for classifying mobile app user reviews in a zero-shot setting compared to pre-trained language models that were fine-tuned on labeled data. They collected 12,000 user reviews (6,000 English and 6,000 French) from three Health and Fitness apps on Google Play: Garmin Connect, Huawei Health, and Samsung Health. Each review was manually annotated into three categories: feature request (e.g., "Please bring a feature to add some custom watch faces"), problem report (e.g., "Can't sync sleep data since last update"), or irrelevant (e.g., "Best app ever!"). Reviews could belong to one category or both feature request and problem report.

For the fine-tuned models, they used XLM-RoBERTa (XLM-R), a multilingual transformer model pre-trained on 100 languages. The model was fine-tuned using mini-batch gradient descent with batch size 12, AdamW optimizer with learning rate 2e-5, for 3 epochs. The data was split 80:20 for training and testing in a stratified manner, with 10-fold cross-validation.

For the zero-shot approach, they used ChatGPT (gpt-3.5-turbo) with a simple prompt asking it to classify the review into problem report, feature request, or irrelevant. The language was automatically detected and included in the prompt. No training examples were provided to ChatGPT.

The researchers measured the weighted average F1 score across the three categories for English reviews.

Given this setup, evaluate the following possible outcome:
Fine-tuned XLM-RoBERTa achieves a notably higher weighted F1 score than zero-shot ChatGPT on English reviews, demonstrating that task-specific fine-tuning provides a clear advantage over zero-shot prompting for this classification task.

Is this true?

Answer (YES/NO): YES